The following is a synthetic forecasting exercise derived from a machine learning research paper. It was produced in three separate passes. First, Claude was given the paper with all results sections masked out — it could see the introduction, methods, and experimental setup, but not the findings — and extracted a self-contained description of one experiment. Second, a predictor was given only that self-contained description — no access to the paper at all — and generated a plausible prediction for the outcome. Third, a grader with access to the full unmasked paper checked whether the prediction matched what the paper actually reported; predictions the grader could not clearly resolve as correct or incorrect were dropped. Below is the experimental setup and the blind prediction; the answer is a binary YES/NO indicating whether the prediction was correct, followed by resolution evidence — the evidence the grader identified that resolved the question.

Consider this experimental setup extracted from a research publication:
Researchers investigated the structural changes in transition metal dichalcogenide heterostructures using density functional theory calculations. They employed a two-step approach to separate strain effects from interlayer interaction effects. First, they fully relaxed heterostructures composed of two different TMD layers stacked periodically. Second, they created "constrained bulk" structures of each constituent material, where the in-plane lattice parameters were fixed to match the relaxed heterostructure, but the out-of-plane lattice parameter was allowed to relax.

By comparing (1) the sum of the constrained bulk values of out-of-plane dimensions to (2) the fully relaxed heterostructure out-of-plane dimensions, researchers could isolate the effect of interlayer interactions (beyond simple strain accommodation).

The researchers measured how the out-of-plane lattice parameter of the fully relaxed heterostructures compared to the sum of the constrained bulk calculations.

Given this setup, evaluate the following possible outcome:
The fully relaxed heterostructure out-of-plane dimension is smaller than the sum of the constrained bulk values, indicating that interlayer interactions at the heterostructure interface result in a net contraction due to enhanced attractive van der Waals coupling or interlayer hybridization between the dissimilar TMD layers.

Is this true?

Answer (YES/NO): NO